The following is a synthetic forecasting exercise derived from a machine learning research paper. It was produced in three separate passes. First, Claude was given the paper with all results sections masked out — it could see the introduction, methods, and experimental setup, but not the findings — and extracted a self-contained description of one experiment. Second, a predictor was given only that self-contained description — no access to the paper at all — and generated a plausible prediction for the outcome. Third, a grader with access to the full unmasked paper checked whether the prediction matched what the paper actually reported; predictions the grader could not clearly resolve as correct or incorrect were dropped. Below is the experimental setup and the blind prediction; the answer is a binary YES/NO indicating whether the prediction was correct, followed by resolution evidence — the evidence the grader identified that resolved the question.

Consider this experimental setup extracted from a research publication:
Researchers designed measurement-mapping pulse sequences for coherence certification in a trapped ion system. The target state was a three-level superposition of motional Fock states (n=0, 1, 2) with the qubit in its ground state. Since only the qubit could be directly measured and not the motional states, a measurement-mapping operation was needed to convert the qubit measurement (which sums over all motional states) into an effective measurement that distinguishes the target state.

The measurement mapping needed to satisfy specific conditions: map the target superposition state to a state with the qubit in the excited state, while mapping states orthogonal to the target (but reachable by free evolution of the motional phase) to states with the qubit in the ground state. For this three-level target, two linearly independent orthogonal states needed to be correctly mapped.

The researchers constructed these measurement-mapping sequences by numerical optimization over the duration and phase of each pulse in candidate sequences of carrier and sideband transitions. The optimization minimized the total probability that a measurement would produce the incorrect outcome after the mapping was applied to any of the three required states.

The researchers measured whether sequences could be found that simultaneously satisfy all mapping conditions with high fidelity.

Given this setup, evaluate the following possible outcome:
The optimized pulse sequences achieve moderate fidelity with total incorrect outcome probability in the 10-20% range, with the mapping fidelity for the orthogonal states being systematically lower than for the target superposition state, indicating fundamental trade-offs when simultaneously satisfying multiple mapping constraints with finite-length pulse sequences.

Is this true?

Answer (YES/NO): NO